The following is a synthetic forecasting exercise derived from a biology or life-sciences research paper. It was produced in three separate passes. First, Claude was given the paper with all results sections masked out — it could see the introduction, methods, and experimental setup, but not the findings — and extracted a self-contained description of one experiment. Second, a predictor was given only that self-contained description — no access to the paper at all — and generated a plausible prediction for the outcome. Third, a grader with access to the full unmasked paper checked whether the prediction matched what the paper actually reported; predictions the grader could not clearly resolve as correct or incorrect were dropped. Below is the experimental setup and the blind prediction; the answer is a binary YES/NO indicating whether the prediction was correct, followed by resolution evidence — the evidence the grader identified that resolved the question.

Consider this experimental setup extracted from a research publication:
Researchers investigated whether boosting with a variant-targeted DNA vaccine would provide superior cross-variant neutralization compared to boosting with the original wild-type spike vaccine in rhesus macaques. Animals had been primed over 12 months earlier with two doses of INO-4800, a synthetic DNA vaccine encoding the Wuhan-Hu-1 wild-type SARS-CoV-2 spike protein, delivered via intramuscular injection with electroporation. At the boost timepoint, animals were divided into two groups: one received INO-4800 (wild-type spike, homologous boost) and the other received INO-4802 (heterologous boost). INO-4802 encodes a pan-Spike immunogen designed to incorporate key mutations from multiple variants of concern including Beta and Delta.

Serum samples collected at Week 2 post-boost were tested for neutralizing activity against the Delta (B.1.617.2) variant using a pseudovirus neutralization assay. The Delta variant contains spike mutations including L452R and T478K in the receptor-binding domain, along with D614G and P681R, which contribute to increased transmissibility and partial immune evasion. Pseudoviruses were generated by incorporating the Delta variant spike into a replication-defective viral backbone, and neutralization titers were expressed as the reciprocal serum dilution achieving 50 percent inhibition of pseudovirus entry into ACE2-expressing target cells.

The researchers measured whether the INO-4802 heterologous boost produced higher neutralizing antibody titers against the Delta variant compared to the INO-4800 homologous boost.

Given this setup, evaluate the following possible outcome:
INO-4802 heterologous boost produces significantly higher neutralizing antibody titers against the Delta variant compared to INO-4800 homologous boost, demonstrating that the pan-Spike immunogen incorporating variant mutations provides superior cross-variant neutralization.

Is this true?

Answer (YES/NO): NO